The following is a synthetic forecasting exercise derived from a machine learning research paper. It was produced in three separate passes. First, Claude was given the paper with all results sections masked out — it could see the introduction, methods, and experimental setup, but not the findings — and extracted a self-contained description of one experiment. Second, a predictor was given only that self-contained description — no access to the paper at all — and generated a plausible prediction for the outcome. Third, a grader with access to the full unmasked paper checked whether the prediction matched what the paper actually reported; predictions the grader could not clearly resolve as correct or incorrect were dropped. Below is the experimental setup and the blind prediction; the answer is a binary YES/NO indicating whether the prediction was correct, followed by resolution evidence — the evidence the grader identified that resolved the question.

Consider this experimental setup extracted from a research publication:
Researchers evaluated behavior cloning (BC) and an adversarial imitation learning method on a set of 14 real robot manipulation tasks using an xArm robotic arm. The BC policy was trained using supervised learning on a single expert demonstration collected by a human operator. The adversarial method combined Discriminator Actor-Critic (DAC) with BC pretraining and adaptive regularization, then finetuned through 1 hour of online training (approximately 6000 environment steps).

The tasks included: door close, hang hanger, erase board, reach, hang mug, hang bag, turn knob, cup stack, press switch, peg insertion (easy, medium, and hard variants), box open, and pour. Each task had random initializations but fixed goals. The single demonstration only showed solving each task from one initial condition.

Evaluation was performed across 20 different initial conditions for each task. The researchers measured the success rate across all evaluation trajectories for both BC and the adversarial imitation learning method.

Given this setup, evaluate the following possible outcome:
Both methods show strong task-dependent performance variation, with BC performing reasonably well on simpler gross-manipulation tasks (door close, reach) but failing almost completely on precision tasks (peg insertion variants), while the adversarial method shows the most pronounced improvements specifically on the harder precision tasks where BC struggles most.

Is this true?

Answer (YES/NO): NO